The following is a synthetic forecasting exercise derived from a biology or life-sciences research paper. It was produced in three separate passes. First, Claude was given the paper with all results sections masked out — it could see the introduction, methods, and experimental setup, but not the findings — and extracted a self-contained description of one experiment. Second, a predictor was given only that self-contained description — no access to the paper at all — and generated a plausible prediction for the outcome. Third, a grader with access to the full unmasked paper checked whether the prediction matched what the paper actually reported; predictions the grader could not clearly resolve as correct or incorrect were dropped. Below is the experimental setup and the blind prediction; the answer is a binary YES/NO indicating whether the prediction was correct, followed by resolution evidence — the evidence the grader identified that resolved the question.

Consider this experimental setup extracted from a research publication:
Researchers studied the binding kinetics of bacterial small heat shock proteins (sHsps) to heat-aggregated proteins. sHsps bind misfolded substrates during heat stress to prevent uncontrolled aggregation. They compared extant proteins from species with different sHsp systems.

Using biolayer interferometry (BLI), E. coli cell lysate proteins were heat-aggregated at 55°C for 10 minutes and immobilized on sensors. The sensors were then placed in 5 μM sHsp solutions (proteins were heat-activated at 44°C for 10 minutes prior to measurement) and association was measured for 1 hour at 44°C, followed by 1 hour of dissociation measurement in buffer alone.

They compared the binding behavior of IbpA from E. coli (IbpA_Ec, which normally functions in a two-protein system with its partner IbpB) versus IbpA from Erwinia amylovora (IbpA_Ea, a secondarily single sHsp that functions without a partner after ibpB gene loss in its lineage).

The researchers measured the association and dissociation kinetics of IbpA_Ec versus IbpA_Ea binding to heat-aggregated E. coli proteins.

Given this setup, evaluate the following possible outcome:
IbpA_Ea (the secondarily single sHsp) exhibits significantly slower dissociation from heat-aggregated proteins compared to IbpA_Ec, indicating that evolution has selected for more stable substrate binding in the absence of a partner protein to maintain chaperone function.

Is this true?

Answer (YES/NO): NO